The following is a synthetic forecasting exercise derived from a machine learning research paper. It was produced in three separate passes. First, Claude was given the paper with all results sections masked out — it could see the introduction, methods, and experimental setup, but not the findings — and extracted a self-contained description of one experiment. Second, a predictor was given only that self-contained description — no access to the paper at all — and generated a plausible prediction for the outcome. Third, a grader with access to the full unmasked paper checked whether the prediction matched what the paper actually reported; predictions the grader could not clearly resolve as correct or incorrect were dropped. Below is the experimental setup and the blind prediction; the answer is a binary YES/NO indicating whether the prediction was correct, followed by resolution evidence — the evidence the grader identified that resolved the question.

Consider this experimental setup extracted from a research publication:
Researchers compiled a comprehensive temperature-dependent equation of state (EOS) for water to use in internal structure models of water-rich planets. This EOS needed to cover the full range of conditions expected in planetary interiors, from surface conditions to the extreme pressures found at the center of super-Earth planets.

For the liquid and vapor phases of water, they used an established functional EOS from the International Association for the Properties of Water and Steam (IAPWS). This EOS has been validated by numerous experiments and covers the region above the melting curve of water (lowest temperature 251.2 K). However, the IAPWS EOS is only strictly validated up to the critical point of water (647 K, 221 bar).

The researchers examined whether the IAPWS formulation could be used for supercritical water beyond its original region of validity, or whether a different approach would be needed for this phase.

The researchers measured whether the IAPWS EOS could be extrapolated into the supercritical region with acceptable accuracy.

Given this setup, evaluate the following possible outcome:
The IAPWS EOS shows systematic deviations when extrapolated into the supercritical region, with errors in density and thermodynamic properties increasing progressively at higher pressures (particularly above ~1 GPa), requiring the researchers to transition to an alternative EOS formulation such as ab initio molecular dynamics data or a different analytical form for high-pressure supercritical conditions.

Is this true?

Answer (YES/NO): NO